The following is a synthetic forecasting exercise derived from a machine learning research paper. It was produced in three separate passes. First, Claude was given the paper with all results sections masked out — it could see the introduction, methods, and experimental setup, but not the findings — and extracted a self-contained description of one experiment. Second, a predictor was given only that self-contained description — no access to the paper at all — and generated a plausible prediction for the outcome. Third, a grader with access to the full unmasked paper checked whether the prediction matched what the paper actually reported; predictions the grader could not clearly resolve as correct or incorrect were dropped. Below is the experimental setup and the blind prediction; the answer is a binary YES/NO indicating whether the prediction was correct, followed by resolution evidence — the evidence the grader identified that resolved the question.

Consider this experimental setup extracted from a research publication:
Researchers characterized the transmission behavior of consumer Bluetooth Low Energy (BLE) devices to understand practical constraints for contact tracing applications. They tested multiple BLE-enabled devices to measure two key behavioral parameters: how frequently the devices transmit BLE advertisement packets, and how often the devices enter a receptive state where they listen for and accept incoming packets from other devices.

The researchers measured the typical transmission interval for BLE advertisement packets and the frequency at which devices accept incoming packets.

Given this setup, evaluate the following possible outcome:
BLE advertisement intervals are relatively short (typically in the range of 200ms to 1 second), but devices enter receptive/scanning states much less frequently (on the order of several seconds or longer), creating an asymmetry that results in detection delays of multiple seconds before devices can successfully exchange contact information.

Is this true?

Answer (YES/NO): NO